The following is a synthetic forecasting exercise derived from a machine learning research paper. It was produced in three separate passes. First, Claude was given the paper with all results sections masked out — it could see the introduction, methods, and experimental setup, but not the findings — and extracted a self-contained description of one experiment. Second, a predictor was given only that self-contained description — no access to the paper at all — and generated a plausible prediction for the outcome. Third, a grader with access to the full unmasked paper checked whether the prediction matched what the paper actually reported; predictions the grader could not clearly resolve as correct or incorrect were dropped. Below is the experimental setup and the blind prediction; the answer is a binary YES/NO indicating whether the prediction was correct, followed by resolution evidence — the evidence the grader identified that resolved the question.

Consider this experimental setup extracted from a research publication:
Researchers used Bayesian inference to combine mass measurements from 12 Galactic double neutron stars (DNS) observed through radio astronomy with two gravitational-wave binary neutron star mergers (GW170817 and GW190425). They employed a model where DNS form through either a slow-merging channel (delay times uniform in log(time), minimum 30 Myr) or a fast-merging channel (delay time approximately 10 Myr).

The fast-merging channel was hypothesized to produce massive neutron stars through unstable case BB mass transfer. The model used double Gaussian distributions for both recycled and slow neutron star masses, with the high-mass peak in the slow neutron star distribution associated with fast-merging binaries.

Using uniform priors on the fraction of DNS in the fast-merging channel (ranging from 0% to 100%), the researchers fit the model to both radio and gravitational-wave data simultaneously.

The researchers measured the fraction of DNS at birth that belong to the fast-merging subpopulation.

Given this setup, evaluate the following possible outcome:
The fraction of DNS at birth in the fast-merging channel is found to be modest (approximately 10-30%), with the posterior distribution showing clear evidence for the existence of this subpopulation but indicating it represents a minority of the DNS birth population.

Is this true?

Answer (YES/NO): NO